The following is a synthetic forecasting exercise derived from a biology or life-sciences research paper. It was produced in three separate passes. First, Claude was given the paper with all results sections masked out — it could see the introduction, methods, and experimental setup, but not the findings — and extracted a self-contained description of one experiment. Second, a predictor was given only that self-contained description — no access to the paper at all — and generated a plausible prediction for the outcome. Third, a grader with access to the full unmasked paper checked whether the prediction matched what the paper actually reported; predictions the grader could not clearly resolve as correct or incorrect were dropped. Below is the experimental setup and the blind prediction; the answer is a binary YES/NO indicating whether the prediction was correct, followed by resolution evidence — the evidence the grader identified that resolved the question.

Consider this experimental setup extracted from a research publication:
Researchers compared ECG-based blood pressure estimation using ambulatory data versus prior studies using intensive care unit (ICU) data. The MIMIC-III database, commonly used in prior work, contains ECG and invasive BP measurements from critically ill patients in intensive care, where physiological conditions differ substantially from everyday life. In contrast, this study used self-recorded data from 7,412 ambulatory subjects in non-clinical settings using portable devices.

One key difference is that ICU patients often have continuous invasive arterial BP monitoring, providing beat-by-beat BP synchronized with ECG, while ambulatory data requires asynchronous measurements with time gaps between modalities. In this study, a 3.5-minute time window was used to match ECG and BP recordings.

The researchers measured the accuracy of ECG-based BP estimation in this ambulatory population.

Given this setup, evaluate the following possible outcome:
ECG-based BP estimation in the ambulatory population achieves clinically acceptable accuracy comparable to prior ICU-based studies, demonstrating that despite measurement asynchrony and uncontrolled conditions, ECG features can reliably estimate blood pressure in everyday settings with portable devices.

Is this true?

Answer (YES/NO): NO